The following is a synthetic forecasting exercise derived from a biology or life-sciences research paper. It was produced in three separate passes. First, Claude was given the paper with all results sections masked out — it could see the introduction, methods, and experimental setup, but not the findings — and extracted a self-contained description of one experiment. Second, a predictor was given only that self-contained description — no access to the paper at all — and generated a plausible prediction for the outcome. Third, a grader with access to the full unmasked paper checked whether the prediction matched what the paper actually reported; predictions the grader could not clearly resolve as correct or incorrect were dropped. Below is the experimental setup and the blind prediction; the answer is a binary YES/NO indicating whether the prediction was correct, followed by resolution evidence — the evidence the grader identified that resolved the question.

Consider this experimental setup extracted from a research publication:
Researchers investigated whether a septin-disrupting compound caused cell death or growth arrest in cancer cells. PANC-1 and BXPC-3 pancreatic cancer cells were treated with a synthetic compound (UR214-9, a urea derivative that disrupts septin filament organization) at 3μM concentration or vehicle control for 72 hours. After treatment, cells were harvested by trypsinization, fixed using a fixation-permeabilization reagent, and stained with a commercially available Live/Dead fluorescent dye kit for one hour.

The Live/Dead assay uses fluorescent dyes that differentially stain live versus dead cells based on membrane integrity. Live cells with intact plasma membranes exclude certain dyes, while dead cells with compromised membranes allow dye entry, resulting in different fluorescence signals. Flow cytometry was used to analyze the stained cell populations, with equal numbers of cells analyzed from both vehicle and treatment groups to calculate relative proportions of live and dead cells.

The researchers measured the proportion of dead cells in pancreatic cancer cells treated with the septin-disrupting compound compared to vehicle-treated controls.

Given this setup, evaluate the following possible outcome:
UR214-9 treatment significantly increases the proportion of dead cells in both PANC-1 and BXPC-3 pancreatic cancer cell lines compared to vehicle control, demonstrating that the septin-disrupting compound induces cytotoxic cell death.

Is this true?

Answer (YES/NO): YES